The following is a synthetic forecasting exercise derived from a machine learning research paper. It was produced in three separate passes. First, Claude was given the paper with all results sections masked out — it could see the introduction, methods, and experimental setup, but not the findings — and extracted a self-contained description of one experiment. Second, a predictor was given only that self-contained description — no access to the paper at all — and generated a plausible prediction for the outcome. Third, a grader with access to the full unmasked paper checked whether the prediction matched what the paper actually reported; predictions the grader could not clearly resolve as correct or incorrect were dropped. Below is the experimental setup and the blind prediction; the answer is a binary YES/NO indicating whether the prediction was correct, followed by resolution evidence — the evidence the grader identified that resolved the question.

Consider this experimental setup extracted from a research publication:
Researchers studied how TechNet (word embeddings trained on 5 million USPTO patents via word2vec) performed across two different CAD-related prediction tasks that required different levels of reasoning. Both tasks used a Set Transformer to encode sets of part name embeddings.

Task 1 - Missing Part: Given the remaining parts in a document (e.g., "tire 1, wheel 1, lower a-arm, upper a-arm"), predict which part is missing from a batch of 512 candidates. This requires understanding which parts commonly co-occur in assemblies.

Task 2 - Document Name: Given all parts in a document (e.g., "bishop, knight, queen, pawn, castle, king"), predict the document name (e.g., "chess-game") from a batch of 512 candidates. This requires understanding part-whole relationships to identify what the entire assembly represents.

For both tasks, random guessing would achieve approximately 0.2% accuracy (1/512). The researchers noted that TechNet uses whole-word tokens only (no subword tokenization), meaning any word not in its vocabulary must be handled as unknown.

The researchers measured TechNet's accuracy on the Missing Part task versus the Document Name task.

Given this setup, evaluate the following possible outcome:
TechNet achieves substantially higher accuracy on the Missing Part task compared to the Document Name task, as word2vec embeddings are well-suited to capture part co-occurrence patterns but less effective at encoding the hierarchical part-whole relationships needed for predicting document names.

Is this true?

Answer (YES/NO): NO